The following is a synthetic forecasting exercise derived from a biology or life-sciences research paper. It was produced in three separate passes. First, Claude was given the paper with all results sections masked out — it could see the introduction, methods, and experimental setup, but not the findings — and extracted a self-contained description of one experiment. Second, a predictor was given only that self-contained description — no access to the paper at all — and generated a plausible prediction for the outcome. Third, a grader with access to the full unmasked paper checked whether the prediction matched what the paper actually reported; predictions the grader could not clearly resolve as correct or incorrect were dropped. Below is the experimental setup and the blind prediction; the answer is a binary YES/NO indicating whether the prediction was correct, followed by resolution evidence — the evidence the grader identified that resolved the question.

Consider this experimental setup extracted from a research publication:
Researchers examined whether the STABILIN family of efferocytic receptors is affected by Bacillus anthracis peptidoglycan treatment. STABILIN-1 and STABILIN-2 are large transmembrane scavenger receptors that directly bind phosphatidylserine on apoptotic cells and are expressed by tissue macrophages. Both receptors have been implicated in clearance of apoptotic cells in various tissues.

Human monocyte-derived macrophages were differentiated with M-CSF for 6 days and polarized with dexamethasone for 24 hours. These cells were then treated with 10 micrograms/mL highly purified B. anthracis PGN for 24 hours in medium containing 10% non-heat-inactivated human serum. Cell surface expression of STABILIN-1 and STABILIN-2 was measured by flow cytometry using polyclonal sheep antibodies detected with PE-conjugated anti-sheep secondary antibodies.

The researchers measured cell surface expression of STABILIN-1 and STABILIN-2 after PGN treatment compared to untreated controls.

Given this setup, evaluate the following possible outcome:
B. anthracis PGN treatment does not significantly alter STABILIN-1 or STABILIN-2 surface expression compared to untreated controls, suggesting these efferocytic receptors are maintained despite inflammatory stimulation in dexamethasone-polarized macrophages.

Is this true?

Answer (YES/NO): YES